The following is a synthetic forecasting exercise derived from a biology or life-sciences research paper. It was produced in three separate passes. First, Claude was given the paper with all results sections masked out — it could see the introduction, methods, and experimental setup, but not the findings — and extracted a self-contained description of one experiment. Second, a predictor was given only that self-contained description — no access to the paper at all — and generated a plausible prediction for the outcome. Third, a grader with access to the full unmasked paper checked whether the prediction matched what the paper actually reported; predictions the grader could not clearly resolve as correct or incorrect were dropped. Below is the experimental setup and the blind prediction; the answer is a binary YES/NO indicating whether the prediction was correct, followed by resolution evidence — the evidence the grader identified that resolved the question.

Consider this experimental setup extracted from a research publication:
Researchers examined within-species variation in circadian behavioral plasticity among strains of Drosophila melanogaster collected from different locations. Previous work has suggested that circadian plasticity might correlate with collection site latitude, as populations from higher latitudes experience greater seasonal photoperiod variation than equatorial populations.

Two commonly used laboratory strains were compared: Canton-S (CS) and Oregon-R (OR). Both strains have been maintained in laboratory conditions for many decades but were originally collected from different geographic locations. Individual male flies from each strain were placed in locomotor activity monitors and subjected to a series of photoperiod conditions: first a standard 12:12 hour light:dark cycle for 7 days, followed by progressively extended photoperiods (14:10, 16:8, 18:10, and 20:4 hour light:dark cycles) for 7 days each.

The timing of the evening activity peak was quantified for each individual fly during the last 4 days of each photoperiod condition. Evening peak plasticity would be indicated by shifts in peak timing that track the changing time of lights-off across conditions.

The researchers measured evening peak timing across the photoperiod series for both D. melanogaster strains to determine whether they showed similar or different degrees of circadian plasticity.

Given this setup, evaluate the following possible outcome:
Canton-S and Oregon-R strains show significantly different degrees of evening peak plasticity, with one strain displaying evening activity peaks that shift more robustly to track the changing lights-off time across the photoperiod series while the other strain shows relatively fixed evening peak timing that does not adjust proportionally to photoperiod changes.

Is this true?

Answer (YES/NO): NO